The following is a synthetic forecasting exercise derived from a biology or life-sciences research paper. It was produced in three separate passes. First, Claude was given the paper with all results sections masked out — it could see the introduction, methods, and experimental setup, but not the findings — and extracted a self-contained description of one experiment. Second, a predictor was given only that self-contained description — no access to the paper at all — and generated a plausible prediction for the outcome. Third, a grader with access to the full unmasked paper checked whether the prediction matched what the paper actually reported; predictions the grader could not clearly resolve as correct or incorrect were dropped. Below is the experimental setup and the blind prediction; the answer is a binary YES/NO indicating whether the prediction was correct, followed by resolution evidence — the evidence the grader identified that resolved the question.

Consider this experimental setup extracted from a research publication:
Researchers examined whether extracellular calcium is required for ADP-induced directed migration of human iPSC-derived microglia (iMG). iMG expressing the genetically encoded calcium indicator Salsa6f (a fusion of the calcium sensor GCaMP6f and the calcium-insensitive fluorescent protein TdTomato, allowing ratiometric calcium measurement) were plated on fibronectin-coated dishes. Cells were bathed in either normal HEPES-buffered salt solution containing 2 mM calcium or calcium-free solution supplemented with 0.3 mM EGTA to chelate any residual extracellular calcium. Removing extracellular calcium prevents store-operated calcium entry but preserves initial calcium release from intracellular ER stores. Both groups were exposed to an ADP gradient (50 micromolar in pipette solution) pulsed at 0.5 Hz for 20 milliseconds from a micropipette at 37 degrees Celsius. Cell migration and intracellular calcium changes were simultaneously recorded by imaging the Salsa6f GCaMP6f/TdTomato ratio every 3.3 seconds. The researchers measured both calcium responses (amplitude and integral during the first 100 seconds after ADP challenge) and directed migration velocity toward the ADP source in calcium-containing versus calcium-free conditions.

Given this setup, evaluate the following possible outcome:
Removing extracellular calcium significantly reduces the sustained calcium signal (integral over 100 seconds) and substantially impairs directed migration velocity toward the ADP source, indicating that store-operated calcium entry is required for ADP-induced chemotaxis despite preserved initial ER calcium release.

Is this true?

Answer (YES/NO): NO